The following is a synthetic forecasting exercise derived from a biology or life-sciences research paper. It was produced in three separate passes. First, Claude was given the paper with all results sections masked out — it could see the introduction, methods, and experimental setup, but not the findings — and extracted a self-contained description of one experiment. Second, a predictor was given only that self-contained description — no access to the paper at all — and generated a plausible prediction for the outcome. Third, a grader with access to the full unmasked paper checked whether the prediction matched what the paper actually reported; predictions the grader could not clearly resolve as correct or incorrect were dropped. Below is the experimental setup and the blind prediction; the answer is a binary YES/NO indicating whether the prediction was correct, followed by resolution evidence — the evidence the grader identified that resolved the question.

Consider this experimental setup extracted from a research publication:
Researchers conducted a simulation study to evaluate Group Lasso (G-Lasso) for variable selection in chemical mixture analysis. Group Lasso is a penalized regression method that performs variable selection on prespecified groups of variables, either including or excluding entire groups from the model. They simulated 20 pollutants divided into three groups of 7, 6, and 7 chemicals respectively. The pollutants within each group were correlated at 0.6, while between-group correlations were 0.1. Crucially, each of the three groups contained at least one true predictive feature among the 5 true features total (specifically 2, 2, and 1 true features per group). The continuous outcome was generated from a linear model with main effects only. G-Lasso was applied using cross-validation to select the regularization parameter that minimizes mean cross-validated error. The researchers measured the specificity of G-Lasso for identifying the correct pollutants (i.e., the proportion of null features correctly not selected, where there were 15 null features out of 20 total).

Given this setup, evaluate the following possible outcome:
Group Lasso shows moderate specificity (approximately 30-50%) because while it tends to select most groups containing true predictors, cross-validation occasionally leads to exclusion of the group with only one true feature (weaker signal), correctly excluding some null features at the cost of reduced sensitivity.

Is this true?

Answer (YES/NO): NO